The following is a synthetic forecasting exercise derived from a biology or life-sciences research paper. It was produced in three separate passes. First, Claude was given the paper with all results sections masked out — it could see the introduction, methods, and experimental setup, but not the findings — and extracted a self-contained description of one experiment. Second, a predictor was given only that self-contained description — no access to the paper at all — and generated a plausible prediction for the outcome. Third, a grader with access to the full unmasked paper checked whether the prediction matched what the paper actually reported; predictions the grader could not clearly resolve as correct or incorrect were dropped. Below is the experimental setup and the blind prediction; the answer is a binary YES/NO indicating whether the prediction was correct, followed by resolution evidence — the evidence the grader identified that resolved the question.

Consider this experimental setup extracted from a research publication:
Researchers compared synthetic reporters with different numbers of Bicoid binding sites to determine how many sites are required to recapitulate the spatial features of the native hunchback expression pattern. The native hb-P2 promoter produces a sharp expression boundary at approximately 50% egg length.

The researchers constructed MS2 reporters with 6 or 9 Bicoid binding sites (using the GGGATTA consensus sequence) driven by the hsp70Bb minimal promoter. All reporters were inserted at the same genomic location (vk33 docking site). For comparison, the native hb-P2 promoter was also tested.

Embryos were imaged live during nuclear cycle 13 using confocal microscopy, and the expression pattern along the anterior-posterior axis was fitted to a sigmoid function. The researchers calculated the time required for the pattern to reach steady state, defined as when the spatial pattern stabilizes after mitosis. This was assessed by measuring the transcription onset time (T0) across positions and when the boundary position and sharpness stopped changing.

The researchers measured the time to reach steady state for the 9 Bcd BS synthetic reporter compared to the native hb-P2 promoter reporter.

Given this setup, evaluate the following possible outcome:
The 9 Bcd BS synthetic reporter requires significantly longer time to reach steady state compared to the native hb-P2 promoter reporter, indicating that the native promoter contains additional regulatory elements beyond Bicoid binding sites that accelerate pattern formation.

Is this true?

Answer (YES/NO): YES